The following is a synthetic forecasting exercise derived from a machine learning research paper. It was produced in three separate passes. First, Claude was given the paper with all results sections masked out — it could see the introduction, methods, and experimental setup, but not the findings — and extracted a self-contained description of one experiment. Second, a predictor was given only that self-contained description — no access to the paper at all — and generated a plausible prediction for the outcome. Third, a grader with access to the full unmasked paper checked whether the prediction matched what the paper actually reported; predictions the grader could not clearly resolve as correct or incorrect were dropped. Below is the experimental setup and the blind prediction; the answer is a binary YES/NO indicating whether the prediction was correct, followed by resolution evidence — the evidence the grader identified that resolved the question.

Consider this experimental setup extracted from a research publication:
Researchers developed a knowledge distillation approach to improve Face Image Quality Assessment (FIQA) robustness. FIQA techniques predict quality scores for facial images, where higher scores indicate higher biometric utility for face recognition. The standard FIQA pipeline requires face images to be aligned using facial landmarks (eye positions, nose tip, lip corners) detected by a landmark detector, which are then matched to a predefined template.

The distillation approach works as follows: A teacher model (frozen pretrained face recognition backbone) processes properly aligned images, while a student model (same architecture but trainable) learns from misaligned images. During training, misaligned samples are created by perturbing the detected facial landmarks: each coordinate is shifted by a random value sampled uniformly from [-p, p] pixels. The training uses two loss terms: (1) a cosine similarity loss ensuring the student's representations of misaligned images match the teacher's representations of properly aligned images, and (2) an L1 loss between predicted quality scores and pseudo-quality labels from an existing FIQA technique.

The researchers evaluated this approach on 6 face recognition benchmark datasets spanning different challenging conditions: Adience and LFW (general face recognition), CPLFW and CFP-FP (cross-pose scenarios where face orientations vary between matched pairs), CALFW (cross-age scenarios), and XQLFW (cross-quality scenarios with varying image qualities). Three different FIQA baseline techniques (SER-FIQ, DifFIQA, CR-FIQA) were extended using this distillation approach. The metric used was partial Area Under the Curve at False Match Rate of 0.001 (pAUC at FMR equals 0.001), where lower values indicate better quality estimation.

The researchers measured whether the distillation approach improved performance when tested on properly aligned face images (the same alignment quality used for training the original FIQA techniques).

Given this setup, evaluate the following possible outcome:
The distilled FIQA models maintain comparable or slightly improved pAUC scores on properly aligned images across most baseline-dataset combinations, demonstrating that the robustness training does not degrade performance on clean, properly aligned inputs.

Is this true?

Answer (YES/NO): YES